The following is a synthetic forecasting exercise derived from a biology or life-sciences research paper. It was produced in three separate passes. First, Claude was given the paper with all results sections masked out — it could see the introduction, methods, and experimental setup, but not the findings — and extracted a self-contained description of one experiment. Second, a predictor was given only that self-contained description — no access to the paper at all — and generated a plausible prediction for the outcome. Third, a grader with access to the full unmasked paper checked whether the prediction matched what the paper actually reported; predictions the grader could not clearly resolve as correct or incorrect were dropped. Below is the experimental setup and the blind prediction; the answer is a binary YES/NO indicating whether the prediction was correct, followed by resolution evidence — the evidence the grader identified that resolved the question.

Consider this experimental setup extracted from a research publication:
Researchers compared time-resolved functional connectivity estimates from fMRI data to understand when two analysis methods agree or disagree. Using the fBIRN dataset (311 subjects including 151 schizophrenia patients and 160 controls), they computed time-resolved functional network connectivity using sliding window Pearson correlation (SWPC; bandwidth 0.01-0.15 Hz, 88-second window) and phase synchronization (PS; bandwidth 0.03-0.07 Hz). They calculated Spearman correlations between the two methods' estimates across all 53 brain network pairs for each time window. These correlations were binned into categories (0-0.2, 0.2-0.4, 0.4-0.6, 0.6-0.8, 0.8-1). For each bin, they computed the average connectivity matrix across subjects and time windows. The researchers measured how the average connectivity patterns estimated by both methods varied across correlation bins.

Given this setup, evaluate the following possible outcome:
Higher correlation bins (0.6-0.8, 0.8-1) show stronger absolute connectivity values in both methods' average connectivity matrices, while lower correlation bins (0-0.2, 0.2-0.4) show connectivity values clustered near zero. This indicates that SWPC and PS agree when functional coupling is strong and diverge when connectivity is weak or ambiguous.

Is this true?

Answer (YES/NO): YES